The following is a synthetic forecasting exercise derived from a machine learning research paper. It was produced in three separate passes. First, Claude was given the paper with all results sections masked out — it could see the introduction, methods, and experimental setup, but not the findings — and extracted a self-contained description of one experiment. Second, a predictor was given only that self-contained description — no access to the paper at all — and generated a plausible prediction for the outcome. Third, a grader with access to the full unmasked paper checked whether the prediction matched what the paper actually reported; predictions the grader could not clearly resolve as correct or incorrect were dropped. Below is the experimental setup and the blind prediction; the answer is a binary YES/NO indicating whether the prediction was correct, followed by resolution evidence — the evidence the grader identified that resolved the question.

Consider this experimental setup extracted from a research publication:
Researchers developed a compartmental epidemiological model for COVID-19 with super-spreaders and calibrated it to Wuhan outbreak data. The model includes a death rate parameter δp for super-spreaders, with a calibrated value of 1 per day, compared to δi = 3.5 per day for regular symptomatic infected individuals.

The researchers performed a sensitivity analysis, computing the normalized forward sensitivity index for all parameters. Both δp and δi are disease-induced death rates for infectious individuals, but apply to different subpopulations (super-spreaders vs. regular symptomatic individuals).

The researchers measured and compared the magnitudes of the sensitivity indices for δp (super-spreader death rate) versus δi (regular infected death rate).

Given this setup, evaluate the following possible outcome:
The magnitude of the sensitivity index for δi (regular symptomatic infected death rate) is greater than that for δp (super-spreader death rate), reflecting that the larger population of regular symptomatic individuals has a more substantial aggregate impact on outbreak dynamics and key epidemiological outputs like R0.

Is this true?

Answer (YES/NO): YES